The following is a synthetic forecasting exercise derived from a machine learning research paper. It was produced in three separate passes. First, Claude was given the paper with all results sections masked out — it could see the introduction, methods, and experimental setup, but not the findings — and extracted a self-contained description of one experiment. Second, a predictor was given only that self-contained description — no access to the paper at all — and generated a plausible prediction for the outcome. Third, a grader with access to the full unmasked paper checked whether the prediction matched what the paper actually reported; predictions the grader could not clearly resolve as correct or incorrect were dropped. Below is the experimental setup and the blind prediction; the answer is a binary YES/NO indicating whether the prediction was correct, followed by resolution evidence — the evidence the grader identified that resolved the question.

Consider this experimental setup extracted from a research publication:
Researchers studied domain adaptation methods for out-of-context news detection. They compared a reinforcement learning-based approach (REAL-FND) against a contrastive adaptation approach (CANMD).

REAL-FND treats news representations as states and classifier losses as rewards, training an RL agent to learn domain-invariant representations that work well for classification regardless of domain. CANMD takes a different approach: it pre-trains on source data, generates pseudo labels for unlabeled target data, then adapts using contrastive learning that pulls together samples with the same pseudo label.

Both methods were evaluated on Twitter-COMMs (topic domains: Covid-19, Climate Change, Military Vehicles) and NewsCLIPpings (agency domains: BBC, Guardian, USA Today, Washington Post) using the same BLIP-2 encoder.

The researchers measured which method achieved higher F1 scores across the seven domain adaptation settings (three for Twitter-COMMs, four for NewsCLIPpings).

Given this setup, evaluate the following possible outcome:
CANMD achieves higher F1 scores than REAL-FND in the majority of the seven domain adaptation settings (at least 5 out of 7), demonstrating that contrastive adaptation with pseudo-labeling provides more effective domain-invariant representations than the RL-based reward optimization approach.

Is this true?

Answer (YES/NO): NO